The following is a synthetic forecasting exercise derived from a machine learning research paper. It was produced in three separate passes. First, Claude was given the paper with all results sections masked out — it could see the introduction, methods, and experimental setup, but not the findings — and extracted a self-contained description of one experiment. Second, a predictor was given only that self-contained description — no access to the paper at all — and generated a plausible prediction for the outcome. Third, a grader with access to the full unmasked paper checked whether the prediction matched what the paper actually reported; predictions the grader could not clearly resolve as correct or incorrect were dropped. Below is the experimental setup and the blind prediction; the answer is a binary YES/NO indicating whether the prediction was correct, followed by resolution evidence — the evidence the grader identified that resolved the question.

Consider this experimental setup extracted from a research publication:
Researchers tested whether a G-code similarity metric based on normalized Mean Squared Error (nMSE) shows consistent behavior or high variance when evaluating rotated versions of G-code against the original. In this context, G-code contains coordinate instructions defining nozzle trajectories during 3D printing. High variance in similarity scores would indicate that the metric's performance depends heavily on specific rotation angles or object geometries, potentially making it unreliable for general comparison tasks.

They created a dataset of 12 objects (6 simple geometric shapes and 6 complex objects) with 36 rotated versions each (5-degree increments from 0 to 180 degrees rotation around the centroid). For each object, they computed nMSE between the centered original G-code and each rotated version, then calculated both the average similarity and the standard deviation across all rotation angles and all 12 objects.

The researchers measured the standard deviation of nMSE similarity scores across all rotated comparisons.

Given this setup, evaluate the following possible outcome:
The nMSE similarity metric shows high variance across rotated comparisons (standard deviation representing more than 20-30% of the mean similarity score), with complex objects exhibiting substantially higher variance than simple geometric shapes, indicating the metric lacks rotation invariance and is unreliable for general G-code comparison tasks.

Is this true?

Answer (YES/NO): NO